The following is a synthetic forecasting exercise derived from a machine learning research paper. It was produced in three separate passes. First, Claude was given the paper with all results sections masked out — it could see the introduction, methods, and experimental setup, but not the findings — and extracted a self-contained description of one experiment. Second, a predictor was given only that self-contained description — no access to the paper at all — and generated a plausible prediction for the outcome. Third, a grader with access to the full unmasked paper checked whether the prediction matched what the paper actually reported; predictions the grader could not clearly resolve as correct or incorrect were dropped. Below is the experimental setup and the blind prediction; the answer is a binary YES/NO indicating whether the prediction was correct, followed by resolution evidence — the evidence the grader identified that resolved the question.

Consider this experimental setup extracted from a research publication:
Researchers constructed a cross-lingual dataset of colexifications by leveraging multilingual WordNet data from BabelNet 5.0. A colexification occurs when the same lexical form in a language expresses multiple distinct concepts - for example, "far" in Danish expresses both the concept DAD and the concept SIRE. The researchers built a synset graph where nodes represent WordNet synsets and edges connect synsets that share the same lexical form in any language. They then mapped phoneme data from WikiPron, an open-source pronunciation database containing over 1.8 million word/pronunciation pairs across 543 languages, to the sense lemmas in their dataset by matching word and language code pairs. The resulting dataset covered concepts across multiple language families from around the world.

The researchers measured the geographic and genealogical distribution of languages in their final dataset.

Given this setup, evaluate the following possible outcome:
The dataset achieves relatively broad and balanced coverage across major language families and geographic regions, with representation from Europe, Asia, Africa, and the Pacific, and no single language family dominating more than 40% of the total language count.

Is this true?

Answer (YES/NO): NO